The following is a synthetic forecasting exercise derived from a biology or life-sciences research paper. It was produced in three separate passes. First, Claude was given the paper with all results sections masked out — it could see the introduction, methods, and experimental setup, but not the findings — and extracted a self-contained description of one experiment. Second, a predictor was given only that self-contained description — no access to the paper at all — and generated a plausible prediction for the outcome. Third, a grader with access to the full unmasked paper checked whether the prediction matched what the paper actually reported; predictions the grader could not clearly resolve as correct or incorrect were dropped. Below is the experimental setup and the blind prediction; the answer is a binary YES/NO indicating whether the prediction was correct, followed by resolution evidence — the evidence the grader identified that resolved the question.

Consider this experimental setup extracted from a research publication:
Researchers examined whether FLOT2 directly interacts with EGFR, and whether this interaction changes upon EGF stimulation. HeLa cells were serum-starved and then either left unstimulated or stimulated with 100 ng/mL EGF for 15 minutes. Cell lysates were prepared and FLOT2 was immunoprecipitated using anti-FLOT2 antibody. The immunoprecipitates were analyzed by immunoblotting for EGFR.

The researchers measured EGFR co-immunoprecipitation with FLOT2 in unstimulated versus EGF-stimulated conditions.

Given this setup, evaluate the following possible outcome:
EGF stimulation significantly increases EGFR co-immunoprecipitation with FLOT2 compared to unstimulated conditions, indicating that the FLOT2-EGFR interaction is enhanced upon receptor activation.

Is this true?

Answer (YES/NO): NO